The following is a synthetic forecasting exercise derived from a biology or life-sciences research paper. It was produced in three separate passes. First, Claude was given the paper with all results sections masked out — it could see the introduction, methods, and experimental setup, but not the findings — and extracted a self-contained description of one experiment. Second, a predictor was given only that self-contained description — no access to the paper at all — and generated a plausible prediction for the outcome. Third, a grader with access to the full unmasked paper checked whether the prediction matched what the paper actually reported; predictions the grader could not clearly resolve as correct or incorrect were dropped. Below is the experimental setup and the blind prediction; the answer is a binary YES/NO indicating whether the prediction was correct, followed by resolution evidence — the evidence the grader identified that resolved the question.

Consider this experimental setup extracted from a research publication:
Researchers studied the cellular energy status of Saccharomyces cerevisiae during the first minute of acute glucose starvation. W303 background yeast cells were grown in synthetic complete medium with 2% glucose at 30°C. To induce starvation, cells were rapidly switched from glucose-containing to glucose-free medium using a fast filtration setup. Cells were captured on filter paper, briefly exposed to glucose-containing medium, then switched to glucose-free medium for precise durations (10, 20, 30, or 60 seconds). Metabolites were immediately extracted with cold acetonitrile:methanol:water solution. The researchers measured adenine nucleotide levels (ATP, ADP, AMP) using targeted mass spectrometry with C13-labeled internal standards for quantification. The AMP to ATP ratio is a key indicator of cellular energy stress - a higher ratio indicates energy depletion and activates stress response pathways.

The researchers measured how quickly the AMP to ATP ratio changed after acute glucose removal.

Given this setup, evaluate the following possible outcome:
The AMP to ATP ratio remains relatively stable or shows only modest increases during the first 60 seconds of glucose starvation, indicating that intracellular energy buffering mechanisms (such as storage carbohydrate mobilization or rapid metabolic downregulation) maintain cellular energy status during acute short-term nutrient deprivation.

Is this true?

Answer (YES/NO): NO